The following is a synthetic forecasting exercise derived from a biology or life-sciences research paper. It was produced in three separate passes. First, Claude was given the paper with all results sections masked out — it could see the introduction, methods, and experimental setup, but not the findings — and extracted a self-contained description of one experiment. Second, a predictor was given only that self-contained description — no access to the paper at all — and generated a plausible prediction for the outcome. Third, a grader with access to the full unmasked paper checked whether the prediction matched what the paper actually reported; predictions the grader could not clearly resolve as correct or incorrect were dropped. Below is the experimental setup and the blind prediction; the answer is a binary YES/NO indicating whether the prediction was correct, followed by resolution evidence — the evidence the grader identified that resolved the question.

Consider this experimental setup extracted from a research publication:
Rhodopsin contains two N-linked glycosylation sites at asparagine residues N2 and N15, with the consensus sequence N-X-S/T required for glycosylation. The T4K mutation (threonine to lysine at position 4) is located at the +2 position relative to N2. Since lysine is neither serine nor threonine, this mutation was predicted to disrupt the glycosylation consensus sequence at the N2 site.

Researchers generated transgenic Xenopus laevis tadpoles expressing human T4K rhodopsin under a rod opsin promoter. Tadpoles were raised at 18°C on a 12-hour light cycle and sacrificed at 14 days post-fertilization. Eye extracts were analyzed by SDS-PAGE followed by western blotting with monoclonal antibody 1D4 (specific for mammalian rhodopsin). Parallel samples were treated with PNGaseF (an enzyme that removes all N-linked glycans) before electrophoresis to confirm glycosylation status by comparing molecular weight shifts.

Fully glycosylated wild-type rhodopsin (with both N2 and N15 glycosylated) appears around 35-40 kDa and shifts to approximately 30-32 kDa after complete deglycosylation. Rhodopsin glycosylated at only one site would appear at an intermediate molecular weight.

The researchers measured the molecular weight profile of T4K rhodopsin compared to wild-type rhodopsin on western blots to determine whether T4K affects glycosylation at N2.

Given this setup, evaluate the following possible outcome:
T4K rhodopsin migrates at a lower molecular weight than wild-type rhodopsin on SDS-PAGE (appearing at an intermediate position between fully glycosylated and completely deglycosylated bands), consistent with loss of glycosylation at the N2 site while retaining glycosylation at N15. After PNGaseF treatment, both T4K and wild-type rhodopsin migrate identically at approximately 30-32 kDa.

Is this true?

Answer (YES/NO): YES